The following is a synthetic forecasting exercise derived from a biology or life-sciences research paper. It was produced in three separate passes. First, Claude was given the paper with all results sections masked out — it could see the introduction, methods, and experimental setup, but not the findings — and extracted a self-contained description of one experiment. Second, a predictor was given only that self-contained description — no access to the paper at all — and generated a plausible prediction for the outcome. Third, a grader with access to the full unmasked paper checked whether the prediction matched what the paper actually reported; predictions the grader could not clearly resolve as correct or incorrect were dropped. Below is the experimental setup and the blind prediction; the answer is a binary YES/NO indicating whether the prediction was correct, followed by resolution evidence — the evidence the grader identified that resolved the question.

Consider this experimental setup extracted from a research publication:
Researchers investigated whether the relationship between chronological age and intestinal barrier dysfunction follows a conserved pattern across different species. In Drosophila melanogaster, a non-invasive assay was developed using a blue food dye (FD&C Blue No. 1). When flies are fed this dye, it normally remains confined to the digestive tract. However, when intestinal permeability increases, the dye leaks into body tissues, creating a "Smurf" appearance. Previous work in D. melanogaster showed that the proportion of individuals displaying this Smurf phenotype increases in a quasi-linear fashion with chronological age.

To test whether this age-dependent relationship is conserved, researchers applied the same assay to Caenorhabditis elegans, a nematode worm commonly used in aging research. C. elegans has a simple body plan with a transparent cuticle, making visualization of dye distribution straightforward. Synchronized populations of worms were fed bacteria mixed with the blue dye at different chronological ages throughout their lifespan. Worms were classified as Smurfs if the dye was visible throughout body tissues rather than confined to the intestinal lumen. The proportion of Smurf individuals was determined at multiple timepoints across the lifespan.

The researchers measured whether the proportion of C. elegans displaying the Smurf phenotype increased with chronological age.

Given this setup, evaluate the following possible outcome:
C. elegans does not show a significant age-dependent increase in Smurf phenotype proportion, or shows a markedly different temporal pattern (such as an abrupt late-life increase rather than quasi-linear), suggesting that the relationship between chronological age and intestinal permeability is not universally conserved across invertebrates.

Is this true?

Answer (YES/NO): NO